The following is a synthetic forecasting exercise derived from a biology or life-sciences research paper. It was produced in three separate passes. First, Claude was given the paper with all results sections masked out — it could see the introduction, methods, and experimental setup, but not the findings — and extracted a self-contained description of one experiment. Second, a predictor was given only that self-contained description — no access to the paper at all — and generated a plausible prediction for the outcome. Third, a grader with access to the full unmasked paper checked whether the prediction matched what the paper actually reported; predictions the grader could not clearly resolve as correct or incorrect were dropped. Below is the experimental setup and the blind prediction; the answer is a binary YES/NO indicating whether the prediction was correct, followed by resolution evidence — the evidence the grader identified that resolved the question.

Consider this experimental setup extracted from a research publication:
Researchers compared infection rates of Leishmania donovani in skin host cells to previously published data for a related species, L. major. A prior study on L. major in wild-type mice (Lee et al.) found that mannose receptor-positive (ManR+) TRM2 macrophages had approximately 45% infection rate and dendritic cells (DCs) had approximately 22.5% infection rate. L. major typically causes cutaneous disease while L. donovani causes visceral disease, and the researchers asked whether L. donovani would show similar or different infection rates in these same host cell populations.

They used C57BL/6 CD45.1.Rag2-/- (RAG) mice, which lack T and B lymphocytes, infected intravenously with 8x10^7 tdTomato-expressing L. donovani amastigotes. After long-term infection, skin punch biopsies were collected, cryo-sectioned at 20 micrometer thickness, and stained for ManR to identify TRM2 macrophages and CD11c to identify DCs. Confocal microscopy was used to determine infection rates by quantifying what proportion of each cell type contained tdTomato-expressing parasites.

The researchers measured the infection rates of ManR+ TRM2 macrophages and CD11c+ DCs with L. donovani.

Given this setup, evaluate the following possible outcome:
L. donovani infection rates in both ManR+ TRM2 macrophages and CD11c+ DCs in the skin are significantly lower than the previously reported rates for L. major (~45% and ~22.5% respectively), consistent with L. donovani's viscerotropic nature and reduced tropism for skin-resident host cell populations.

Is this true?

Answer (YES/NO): YES